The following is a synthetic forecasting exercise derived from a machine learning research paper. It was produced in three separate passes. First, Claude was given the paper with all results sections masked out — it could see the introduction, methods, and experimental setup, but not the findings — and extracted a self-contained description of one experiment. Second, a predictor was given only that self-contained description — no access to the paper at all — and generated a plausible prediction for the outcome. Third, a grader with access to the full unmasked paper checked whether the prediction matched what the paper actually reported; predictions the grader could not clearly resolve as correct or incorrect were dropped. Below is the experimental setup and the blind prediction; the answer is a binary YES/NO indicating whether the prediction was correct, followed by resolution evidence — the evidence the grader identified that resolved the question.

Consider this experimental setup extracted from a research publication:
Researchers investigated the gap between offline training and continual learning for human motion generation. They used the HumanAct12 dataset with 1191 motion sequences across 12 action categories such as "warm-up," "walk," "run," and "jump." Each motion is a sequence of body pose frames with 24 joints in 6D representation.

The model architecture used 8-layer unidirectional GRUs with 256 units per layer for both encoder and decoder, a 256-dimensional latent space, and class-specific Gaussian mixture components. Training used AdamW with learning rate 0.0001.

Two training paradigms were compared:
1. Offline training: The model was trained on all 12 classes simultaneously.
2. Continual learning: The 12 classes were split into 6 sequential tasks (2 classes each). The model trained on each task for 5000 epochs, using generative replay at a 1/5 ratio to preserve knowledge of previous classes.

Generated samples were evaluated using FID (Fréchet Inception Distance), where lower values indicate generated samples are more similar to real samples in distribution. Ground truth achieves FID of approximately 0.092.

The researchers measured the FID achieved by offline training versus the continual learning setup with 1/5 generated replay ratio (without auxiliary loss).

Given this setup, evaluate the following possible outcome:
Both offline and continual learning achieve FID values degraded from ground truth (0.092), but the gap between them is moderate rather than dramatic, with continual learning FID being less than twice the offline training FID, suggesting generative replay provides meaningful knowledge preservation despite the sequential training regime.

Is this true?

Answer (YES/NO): NO